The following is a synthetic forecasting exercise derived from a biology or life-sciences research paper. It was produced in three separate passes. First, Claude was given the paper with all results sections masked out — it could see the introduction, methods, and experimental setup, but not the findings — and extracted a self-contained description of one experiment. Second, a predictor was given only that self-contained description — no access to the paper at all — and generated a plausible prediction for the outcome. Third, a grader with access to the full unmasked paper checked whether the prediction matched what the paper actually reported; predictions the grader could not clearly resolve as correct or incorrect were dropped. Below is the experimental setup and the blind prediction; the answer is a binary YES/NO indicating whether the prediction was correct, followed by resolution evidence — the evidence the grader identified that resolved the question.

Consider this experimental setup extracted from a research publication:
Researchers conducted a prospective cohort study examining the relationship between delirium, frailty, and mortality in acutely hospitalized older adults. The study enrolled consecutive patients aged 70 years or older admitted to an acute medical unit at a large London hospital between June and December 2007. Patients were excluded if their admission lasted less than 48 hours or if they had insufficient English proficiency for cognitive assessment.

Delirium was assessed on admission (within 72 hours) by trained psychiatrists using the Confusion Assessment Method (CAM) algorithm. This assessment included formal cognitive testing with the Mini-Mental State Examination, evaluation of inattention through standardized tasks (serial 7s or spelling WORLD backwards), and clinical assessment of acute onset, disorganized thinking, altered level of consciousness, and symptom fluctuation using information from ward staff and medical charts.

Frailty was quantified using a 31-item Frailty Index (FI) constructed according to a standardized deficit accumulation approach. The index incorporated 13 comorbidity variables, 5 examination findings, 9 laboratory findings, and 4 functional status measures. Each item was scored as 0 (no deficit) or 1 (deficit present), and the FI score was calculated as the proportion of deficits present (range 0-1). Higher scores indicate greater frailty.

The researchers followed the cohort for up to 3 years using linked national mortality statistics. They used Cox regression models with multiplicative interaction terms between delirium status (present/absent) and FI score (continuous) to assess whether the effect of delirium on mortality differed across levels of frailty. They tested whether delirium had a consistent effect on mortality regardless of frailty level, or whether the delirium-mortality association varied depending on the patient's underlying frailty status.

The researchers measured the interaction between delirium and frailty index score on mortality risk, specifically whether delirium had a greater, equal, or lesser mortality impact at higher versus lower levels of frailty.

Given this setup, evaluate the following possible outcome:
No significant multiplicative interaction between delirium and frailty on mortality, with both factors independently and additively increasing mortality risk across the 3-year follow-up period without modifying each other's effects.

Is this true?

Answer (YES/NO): NO